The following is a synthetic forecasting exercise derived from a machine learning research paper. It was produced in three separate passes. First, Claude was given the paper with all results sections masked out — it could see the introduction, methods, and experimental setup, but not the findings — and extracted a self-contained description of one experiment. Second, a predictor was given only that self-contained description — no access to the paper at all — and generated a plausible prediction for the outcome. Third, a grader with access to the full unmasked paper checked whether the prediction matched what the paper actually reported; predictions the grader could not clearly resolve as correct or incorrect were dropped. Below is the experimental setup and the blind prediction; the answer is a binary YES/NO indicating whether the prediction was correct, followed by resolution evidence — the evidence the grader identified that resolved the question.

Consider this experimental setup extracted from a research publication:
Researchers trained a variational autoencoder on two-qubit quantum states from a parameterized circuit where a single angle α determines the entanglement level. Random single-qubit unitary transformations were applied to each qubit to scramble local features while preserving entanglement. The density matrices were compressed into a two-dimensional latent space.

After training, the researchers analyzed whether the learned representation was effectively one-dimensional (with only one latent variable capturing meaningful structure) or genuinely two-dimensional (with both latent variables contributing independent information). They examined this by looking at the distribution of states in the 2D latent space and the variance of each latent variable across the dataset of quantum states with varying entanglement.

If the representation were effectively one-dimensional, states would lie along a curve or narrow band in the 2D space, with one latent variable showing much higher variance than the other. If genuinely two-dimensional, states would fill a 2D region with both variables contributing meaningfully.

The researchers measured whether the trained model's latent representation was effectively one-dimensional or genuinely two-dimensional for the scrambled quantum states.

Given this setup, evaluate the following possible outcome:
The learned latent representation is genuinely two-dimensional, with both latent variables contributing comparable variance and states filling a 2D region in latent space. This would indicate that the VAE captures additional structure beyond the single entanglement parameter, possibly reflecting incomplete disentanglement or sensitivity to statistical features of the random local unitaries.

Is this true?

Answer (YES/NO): NO